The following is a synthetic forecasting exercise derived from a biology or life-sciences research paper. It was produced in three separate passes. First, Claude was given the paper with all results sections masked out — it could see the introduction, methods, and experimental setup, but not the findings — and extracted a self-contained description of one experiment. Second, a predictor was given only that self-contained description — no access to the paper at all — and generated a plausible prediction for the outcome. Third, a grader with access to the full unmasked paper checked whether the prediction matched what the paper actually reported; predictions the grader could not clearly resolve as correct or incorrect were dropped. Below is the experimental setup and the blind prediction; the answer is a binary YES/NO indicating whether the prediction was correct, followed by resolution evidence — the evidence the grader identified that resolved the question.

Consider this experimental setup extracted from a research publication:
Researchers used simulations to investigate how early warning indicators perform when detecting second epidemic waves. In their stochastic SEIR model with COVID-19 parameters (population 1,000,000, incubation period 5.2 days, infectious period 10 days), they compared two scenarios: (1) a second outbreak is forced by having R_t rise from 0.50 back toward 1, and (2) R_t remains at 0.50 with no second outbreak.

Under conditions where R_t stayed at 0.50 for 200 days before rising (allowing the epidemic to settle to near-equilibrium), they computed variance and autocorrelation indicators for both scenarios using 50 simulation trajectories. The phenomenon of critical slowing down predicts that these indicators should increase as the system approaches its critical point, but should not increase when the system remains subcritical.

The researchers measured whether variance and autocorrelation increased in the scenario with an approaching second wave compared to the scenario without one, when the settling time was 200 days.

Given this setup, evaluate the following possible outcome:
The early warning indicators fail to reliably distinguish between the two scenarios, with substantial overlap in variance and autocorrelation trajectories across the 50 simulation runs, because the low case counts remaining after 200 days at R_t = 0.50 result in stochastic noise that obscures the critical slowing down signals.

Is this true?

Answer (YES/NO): NO